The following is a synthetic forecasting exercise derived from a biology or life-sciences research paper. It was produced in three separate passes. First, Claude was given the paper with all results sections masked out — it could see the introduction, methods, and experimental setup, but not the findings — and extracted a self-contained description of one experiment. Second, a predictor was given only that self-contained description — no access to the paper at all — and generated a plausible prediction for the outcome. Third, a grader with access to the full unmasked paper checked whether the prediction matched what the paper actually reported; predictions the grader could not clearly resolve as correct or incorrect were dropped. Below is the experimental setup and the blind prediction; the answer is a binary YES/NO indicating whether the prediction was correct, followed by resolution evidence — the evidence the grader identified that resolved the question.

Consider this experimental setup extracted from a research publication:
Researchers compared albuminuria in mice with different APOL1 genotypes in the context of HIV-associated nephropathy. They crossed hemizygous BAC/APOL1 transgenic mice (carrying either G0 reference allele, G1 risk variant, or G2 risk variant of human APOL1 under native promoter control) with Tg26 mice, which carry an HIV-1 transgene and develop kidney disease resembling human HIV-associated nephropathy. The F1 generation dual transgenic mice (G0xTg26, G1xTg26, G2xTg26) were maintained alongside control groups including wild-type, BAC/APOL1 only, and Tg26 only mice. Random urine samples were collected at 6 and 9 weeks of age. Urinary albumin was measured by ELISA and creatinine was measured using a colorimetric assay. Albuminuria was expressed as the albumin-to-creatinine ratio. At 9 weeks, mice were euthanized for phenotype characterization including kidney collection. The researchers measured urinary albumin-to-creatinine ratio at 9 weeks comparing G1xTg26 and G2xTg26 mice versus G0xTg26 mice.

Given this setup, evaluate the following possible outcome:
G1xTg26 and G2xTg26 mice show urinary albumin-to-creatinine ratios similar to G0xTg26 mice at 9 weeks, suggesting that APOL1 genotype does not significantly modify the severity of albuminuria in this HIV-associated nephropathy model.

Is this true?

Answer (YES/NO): NO